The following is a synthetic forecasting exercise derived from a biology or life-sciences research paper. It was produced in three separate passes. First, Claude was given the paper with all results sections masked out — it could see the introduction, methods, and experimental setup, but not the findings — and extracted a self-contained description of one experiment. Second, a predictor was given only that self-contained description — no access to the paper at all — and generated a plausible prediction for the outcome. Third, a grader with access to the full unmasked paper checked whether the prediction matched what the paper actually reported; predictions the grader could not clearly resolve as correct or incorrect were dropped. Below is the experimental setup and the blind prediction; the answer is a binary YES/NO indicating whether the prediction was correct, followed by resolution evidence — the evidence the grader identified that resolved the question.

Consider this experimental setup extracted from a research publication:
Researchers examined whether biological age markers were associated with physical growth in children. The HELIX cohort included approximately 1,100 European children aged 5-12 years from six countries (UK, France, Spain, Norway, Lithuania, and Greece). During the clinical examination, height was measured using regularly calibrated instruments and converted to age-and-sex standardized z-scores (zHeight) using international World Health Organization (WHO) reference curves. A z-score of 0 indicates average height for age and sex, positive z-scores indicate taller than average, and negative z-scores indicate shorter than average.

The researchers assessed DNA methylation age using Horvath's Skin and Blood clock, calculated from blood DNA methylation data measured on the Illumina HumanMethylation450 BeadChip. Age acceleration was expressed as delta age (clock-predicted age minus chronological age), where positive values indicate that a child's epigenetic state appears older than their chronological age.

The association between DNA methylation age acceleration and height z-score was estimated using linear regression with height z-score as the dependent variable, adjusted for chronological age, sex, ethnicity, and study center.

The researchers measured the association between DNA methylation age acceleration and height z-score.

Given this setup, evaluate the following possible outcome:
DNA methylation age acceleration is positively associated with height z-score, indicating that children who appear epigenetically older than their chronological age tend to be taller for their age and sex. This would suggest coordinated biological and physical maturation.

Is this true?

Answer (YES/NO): YES